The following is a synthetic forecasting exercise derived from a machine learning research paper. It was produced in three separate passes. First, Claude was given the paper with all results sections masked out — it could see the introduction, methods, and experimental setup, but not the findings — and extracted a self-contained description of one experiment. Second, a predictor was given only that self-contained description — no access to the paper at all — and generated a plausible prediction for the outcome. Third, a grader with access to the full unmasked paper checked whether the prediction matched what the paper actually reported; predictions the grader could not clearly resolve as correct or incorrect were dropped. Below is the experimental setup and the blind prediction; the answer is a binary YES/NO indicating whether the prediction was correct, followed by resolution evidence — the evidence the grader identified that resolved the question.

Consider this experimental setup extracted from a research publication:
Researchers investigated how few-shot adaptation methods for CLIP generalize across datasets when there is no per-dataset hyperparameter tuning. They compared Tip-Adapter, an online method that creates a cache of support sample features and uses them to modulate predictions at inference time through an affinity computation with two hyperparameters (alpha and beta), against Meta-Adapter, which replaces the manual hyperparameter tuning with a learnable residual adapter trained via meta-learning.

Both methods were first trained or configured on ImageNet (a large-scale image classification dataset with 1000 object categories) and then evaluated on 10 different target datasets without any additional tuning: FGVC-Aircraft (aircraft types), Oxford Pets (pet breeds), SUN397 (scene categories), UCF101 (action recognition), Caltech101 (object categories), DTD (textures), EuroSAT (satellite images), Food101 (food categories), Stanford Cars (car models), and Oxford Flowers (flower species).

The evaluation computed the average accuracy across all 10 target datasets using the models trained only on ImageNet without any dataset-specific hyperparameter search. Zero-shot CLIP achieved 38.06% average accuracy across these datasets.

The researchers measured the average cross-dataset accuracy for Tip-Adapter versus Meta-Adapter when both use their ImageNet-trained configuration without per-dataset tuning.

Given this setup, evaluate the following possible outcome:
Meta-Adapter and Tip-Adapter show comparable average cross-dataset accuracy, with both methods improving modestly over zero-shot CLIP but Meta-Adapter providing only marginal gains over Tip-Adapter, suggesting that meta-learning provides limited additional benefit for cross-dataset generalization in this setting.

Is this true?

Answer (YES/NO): NO